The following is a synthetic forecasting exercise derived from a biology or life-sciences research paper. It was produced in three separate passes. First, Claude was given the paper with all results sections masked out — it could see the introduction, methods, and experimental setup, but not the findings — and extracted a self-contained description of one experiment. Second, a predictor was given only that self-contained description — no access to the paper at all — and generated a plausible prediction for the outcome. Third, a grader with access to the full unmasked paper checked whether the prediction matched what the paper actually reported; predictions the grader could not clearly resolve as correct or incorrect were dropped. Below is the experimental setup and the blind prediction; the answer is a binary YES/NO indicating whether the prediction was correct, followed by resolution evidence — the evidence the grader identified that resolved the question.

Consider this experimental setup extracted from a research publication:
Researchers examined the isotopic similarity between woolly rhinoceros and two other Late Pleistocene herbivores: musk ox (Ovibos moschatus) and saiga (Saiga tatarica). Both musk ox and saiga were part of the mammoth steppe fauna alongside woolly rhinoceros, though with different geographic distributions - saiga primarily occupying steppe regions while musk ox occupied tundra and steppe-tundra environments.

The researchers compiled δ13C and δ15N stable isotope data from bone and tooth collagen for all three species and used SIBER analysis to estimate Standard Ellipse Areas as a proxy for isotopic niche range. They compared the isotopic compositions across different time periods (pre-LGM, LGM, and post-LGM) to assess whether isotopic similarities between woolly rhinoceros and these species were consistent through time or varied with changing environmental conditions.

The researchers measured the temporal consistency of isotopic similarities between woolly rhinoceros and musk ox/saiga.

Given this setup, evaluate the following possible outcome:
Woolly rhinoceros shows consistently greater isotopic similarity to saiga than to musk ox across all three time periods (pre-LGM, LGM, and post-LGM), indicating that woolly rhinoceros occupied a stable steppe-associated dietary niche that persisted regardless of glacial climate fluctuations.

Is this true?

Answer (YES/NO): NO